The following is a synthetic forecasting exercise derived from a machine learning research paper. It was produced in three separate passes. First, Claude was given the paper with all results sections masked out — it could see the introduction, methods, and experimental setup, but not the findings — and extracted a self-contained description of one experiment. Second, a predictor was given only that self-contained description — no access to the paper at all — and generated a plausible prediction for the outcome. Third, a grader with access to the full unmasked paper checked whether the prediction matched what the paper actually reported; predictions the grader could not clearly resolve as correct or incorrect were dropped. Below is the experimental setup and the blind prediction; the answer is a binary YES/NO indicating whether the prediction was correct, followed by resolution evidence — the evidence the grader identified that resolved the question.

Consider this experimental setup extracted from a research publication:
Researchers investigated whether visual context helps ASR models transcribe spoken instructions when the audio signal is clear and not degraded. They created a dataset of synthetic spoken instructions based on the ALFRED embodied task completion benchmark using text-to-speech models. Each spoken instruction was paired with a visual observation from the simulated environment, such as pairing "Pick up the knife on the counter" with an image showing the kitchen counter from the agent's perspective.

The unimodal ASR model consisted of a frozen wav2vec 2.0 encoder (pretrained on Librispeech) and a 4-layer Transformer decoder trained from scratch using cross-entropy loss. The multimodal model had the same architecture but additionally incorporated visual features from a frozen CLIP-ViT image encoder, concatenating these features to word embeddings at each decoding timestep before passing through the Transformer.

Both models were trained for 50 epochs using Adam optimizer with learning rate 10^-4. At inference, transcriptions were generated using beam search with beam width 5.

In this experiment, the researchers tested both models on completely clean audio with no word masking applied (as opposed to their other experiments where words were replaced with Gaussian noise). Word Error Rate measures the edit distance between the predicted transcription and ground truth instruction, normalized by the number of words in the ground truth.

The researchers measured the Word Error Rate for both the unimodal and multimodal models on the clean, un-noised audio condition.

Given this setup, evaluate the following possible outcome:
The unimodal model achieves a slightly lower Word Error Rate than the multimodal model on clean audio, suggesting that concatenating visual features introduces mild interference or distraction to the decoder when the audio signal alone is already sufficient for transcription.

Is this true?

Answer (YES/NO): NO